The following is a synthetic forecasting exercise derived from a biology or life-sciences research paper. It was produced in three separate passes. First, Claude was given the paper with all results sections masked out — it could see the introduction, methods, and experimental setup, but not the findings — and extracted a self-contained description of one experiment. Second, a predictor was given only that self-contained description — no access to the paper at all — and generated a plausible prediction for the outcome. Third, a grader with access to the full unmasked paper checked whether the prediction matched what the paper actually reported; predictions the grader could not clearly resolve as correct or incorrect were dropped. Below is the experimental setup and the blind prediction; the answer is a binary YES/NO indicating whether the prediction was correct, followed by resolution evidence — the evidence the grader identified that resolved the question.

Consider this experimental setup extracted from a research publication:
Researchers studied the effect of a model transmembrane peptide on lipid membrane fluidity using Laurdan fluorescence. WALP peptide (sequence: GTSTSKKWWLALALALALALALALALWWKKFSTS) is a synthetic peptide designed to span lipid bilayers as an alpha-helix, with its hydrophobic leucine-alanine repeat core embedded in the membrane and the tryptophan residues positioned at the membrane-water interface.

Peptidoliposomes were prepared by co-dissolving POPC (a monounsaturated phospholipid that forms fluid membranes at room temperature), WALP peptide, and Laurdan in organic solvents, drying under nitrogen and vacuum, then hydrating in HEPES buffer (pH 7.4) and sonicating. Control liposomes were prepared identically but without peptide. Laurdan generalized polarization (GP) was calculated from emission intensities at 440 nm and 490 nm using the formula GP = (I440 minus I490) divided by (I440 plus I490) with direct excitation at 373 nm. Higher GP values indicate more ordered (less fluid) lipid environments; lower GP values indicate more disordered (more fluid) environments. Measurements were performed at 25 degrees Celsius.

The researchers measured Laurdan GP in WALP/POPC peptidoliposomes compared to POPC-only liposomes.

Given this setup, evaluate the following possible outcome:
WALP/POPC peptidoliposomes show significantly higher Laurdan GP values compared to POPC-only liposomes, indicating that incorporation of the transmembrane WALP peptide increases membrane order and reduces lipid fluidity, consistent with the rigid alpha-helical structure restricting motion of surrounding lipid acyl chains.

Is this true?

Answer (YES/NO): YES